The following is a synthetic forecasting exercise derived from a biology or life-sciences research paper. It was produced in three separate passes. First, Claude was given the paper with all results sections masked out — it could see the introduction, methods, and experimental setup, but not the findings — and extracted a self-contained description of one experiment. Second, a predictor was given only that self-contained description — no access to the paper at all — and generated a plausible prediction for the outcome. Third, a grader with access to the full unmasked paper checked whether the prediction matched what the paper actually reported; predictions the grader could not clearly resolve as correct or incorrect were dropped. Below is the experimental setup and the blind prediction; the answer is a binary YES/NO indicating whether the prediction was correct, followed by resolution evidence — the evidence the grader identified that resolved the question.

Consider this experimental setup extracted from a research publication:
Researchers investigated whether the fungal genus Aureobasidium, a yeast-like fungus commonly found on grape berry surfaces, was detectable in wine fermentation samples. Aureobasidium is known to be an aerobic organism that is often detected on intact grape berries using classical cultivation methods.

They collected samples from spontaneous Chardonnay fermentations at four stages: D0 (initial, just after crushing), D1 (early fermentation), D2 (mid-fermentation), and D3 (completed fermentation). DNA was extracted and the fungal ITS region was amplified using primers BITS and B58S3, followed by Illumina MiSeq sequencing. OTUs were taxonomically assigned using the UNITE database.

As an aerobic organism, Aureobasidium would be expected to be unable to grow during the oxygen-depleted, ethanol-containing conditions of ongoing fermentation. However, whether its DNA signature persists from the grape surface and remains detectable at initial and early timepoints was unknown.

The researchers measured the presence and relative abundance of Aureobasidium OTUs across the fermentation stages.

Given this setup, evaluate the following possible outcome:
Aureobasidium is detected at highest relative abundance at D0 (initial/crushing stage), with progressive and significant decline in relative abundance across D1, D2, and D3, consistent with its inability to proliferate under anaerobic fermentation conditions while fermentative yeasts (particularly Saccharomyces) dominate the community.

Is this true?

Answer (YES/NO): YES